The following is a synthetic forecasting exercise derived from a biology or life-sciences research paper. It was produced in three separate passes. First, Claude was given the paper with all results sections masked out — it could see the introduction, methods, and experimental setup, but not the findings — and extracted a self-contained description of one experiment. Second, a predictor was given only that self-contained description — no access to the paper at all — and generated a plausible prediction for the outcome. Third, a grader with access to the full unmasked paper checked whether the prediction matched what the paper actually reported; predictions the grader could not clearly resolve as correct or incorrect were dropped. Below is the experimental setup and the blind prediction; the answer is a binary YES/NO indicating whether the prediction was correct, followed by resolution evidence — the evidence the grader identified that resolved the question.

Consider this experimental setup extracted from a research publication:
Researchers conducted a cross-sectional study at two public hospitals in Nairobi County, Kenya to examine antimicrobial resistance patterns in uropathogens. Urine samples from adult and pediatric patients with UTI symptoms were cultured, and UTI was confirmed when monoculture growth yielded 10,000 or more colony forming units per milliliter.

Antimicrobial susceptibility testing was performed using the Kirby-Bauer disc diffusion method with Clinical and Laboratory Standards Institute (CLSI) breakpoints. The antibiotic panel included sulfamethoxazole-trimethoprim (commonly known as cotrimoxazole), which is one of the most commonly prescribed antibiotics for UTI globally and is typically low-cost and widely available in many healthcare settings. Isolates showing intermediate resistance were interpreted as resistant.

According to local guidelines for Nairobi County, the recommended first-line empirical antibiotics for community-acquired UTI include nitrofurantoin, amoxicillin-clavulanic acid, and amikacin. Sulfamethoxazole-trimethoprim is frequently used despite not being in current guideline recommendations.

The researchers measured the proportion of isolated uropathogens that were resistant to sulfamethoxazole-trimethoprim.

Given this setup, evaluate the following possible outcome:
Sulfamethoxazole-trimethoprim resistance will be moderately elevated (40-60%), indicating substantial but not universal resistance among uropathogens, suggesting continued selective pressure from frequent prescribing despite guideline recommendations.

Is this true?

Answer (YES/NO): NO